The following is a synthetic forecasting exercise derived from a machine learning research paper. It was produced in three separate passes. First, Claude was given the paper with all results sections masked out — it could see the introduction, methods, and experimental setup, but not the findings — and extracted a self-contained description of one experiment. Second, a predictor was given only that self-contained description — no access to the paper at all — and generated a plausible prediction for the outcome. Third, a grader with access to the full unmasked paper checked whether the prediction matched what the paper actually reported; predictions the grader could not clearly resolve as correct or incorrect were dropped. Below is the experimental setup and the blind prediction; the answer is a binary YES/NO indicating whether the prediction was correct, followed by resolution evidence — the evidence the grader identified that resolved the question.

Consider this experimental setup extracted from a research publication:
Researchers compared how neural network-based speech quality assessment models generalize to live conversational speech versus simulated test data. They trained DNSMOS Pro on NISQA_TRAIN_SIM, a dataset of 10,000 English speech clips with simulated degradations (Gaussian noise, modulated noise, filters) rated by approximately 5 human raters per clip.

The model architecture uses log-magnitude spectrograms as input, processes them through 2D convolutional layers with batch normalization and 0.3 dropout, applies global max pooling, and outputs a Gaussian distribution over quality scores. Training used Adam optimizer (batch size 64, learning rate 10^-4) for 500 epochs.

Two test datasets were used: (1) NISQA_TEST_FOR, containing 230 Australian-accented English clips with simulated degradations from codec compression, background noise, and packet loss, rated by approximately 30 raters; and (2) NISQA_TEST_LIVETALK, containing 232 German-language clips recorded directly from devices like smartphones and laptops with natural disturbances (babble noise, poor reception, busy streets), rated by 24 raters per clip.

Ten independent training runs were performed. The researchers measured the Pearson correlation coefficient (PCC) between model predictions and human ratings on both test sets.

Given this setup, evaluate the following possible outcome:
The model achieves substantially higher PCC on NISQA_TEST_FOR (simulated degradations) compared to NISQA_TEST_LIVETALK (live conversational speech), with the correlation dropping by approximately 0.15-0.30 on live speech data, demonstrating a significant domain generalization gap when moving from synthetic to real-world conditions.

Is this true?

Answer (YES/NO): YES